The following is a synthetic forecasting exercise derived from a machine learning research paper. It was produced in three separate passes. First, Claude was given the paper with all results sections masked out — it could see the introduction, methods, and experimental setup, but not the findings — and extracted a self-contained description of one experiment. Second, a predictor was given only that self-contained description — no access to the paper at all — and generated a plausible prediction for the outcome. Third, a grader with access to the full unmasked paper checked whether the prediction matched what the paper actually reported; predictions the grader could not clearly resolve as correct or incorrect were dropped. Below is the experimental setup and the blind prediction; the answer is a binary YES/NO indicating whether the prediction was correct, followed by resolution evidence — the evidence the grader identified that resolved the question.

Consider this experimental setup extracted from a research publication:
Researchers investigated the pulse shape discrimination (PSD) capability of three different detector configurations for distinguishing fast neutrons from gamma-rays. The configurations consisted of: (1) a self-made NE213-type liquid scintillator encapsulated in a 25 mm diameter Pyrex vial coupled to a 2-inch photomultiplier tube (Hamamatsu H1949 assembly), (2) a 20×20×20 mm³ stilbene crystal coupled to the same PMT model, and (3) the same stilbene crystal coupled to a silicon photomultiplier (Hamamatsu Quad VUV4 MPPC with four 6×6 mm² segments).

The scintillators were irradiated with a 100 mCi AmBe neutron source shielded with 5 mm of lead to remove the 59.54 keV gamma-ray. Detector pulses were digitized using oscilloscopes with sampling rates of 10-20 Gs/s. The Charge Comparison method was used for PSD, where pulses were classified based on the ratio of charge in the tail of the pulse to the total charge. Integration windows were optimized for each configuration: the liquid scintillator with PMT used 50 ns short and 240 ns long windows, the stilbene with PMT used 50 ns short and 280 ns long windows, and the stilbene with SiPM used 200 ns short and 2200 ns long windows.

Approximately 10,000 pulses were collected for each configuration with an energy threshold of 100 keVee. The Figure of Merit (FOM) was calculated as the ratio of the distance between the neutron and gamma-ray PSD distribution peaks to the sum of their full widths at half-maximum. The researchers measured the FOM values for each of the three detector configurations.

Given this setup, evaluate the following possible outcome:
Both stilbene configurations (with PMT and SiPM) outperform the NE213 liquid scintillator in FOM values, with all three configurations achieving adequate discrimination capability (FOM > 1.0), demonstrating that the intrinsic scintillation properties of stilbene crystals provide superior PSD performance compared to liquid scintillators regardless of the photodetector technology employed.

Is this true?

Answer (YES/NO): NO